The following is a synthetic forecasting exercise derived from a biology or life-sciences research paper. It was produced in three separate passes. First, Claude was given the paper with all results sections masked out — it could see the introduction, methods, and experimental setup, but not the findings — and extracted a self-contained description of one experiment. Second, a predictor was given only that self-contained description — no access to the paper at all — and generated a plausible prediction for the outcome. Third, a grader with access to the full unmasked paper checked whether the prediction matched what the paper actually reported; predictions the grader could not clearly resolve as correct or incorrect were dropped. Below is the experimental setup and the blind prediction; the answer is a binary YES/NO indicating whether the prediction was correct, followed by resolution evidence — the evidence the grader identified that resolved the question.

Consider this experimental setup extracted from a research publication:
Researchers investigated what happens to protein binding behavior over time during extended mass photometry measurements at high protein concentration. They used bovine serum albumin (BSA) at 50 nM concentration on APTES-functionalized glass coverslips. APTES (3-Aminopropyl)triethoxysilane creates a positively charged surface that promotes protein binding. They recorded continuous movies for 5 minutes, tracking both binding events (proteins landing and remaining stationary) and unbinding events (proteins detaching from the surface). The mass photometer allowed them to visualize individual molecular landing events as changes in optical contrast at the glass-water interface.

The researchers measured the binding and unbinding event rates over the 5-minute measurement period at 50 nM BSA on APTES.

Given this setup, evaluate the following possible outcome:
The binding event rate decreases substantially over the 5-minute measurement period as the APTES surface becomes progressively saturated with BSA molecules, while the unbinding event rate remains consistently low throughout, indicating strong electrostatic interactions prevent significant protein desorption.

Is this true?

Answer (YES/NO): NO